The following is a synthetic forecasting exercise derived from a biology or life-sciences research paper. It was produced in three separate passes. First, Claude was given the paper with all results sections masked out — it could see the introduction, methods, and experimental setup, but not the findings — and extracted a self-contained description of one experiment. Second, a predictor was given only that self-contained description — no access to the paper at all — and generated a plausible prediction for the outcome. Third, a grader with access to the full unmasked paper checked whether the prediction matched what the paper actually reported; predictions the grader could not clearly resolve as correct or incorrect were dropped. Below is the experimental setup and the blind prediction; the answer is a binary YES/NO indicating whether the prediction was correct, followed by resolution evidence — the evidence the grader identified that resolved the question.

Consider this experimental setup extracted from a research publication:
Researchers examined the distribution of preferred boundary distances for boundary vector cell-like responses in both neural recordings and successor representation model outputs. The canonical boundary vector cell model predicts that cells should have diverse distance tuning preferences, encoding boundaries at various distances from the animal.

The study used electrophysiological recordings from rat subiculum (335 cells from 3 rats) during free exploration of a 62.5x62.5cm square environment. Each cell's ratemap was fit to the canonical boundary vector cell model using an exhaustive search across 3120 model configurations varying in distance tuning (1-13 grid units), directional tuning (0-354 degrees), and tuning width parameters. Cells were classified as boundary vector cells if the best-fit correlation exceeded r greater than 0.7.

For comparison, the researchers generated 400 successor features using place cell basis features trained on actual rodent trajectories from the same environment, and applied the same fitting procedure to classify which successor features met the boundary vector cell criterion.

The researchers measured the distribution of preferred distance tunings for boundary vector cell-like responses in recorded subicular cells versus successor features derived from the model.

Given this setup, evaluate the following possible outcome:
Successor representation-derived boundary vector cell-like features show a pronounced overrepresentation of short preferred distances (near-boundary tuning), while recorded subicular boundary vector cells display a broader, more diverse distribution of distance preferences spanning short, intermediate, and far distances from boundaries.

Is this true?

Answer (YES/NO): NO